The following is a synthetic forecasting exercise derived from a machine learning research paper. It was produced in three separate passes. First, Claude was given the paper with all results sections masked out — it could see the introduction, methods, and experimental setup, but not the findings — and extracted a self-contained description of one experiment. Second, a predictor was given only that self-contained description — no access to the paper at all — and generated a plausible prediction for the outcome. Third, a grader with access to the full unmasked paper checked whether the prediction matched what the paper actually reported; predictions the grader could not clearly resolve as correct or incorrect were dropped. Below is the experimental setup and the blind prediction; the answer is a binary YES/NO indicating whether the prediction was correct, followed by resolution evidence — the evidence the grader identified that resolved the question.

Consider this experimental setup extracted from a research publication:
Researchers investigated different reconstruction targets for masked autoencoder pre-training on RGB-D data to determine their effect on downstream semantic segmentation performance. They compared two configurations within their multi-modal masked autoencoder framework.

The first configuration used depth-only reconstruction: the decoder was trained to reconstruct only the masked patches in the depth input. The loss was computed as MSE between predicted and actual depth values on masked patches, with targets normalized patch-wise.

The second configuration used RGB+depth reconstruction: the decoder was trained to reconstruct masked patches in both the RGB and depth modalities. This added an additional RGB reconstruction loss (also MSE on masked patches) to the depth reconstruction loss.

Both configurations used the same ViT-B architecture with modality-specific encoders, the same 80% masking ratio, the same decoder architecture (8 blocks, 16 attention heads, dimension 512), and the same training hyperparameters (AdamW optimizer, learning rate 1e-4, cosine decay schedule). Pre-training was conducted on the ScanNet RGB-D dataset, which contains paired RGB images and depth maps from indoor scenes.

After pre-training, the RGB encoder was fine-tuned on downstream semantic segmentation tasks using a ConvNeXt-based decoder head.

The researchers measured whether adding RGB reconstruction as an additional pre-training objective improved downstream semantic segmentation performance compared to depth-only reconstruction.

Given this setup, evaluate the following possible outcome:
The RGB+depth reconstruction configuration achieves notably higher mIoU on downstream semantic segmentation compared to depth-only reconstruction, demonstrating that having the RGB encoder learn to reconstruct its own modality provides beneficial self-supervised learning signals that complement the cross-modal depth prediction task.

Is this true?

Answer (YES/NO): NO